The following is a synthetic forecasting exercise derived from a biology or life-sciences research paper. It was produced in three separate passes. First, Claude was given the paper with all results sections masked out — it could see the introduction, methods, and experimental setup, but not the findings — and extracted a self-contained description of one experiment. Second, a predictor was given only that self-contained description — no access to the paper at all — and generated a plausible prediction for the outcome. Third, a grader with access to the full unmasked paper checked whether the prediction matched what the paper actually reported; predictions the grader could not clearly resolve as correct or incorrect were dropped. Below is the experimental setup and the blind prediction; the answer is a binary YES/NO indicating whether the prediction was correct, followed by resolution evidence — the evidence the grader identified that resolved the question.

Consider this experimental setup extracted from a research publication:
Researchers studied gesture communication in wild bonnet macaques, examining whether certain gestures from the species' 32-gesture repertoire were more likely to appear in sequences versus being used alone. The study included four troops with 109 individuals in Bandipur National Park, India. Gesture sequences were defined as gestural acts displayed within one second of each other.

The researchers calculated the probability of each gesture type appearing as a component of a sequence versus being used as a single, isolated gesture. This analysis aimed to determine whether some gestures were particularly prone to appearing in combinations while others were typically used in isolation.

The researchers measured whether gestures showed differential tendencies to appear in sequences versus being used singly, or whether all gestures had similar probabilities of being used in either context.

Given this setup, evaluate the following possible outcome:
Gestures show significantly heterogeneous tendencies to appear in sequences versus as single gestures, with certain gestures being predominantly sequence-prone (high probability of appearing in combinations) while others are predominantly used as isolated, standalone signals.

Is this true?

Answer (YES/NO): YES